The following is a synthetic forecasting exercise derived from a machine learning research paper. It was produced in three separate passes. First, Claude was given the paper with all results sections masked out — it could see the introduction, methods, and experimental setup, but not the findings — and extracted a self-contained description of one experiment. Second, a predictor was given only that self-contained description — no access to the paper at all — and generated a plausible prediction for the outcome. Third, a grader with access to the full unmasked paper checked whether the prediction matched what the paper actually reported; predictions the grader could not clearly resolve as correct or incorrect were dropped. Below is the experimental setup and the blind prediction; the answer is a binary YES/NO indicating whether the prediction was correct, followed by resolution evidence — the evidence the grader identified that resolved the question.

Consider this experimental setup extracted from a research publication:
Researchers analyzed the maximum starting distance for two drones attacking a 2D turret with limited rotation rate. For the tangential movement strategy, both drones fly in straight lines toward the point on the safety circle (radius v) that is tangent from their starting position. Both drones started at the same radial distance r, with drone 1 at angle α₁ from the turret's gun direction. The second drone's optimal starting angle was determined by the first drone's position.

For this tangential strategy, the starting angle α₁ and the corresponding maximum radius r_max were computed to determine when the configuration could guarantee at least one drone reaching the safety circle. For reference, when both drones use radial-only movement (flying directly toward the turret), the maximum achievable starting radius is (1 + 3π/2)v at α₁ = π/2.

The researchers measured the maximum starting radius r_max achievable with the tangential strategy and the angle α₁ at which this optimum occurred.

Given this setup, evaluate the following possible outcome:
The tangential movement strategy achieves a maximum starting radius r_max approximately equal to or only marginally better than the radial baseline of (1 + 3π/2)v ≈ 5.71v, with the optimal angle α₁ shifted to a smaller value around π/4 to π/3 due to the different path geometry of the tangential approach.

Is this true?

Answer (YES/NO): NO